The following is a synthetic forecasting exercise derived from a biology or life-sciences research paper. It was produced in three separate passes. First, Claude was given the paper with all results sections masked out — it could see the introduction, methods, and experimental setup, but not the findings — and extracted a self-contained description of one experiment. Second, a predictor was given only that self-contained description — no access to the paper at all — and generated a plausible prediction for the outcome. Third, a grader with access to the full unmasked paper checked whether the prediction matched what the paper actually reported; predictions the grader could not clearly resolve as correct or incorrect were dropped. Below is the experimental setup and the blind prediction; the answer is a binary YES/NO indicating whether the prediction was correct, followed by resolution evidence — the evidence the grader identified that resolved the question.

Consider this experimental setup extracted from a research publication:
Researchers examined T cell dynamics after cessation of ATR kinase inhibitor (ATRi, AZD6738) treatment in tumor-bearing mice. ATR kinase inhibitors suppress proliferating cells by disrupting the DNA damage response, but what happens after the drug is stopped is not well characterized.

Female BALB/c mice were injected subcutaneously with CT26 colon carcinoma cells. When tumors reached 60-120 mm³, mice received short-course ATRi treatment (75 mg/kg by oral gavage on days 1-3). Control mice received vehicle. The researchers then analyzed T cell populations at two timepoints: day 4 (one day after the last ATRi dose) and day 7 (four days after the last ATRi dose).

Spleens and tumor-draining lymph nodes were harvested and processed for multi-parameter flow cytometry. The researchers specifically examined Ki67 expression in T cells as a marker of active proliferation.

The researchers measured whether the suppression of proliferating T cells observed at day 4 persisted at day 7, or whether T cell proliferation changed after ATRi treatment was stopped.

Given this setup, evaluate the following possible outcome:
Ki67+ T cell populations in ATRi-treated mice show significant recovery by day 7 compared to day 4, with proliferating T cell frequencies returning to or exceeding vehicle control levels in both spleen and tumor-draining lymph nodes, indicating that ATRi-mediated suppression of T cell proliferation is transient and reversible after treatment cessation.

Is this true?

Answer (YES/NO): YES